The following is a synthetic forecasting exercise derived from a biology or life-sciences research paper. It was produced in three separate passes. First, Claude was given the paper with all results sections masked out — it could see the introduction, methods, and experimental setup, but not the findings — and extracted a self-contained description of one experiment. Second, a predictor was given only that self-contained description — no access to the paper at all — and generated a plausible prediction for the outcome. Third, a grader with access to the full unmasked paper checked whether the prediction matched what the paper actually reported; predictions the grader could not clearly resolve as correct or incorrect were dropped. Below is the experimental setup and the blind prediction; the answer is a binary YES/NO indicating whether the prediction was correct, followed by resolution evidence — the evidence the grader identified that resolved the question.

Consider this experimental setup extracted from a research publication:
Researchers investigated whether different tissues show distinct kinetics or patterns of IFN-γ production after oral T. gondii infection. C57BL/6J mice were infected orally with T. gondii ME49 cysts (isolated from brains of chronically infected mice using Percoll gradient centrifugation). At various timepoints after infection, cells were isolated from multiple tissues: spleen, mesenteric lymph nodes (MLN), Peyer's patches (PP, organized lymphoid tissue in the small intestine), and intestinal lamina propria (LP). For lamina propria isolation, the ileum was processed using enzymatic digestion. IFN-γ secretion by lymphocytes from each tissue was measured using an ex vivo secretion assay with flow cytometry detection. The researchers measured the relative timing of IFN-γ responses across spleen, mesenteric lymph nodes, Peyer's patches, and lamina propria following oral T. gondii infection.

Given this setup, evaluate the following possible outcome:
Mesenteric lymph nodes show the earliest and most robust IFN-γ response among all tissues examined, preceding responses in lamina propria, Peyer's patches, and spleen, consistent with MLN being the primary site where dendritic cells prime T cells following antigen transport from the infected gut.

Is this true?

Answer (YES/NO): NO